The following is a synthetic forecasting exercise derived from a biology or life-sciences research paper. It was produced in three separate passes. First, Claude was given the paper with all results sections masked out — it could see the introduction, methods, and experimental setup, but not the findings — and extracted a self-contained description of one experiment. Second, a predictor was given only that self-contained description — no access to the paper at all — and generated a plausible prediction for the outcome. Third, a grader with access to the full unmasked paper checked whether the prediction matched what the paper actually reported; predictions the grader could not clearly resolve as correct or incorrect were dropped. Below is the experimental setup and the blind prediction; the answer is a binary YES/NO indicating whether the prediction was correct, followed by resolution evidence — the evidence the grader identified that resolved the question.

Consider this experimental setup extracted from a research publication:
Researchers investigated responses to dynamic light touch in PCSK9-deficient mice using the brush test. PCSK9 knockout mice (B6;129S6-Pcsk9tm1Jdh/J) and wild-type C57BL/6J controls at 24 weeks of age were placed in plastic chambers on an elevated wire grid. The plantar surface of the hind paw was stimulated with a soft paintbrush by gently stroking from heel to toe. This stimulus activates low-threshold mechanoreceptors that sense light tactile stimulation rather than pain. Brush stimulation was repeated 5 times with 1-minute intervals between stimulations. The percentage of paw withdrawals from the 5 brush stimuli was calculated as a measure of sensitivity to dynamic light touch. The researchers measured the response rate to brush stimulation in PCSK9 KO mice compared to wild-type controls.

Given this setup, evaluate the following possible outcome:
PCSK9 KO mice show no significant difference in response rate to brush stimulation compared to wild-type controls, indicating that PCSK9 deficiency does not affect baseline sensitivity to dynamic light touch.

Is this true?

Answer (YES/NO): YES